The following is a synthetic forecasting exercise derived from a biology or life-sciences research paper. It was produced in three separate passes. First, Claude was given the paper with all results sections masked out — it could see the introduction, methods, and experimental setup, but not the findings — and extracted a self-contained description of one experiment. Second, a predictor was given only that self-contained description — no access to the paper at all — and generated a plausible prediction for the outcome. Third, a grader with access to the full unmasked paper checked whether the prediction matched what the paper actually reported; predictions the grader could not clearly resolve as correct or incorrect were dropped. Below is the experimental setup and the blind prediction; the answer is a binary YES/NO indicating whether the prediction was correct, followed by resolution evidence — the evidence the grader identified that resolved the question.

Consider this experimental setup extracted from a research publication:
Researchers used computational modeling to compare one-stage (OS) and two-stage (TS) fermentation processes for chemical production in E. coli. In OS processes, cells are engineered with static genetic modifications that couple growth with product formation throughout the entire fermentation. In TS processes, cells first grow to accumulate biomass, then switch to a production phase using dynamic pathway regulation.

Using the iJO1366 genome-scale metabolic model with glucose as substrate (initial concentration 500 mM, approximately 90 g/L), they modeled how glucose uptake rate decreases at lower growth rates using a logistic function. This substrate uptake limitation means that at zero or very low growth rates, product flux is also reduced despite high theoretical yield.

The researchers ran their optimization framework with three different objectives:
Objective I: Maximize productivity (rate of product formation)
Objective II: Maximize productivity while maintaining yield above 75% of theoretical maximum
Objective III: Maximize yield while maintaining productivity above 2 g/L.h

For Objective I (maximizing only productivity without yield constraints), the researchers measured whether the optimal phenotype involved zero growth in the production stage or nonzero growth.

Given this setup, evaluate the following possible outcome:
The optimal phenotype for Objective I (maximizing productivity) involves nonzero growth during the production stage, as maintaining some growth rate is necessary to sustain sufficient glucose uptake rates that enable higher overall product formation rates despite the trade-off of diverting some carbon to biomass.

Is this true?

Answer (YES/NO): YES